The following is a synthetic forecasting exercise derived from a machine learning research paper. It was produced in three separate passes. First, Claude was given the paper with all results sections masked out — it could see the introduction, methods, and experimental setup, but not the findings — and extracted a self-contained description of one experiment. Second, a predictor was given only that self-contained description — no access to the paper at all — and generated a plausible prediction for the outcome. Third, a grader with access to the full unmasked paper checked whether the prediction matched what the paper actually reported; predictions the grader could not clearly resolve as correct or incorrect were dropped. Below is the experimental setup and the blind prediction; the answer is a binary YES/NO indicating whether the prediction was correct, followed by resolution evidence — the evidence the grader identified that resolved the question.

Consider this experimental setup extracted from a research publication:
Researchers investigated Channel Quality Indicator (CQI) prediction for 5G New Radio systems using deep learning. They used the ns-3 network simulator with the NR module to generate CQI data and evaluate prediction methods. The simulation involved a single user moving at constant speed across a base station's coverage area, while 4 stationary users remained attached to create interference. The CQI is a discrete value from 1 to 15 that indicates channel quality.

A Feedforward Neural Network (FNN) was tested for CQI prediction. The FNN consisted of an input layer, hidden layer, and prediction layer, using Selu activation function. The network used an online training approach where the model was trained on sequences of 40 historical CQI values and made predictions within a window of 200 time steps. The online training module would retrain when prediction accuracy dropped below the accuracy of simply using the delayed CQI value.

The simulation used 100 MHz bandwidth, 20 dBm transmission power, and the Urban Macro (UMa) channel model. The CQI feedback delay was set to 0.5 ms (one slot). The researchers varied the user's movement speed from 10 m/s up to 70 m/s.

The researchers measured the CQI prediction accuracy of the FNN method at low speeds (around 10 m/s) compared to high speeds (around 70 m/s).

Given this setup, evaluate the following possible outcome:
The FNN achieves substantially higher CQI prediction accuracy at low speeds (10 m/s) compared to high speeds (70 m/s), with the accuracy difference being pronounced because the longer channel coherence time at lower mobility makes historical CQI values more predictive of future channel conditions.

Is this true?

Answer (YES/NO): YES